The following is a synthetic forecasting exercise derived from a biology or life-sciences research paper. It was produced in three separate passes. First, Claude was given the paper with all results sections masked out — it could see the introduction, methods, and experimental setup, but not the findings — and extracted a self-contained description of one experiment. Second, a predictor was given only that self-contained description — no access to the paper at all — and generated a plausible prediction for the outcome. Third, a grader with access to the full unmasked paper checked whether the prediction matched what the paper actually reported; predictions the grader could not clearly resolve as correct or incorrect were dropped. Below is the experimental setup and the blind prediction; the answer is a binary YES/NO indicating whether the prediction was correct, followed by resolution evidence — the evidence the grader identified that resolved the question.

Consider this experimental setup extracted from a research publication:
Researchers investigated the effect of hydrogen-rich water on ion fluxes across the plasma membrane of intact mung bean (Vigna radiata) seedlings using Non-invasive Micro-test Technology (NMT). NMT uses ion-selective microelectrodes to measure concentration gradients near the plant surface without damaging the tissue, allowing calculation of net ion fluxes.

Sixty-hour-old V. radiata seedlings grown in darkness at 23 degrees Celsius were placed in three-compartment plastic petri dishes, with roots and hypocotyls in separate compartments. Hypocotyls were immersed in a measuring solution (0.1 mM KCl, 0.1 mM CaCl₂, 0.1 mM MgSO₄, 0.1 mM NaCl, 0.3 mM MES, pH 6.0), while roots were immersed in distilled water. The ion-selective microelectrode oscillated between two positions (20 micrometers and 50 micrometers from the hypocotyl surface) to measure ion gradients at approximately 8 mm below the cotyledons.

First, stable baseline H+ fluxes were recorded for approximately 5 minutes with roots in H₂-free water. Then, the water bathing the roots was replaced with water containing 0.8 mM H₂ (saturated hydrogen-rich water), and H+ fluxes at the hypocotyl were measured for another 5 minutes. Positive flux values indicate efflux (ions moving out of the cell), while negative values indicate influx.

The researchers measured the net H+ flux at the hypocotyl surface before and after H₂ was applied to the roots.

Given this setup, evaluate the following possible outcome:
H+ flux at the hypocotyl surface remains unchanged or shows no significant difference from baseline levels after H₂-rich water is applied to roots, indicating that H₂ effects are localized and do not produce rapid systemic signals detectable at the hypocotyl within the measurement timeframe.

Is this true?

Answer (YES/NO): NO